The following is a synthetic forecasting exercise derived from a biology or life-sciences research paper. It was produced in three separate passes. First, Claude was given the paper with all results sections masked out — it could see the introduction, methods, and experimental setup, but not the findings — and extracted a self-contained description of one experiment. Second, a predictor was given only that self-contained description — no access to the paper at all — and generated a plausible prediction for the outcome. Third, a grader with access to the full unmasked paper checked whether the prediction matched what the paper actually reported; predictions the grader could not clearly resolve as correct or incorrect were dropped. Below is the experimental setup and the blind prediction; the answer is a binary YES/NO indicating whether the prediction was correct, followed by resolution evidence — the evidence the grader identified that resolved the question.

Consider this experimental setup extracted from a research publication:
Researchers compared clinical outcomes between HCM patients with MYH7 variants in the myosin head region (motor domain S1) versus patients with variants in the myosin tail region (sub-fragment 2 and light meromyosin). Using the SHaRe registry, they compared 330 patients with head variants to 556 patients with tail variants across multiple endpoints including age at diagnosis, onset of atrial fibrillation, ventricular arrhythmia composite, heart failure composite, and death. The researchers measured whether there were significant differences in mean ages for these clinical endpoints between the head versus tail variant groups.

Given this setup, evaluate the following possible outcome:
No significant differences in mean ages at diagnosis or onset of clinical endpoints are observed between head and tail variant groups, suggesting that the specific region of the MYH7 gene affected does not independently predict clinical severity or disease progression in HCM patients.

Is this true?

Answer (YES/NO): YES